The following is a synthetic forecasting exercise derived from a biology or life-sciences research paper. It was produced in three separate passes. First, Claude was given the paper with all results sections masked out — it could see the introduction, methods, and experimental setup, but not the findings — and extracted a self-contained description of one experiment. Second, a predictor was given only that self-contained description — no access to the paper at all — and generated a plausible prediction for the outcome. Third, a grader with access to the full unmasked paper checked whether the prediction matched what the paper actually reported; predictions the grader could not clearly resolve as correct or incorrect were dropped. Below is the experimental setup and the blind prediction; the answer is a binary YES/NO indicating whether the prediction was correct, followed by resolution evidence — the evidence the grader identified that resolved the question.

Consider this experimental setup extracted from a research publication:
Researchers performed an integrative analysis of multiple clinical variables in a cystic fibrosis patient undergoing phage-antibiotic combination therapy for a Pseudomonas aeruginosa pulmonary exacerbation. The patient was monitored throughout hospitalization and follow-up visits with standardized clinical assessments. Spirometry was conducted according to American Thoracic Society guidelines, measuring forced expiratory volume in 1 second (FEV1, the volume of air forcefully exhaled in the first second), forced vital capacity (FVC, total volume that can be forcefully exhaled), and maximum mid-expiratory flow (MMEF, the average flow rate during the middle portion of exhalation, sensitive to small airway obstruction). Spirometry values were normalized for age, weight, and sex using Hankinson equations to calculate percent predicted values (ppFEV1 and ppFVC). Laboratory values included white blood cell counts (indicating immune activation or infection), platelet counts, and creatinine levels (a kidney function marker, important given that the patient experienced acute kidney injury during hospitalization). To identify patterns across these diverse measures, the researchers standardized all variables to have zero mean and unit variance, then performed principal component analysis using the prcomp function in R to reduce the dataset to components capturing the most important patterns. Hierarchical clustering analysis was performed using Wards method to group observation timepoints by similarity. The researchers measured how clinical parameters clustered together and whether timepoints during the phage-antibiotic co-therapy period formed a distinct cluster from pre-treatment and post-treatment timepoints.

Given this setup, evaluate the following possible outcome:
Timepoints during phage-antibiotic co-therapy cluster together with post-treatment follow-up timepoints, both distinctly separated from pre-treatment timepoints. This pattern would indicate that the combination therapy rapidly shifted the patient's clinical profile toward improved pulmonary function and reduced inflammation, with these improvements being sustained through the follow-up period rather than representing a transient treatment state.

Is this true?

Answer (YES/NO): NO